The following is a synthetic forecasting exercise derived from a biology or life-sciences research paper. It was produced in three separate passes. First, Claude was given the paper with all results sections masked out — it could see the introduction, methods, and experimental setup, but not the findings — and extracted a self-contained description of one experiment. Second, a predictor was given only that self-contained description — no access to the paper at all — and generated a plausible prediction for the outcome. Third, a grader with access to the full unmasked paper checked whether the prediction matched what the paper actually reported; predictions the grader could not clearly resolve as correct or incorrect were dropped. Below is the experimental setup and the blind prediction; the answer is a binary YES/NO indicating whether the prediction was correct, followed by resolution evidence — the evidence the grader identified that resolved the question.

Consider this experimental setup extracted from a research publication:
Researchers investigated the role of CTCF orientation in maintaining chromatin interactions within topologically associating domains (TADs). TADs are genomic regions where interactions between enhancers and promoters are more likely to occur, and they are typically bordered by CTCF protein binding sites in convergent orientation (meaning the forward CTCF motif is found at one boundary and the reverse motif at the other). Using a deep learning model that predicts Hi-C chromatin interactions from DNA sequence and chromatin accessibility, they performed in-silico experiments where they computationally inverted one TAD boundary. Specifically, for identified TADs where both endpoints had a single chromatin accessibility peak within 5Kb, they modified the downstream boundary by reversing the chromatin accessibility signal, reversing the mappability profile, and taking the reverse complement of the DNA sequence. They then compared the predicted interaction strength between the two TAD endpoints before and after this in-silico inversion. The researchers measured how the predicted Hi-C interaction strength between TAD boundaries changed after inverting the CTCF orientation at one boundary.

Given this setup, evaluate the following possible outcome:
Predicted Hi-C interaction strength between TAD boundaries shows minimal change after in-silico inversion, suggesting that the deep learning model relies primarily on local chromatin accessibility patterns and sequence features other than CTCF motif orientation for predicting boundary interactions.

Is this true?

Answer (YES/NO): NO